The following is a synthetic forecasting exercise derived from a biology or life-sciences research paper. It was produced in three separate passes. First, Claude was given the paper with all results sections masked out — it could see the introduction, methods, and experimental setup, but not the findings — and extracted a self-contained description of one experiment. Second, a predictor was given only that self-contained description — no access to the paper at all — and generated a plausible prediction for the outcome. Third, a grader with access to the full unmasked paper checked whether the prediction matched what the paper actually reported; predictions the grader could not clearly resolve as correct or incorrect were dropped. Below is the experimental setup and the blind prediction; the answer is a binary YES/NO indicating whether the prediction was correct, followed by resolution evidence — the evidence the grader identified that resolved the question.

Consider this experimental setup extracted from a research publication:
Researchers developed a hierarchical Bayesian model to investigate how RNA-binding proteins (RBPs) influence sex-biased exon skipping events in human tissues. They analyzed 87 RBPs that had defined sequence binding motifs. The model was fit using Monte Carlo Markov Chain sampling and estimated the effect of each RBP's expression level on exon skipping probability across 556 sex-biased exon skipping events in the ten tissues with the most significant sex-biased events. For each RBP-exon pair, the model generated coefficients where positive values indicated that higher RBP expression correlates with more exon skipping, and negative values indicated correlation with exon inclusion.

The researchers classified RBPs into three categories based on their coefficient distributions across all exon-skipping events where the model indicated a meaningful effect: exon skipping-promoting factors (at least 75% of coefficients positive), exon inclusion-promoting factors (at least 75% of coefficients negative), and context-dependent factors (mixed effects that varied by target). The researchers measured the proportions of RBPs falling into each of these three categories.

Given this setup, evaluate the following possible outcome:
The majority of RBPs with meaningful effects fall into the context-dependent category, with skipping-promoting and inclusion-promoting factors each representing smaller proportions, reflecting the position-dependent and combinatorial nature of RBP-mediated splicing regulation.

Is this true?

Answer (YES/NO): YES